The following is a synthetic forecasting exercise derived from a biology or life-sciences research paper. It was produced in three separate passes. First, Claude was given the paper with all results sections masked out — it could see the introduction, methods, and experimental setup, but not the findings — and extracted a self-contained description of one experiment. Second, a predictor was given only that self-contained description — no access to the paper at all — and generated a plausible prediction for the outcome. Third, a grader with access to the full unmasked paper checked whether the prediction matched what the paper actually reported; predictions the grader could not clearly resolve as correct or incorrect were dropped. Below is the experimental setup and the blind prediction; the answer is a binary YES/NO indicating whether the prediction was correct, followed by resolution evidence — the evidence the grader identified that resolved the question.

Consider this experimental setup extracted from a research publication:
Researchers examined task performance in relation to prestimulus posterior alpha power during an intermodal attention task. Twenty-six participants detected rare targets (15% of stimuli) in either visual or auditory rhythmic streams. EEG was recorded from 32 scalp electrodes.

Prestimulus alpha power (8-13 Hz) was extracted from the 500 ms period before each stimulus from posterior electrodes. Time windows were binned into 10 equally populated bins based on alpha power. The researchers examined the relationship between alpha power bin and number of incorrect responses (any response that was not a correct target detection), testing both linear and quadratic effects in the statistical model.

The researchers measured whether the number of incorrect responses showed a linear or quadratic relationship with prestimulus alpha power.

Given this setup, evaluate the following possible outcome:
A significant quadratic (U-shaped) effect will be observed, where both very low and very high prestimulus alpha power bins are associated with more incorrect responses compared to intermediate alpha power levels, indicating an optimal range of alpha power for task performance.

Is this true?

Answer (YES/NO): NO